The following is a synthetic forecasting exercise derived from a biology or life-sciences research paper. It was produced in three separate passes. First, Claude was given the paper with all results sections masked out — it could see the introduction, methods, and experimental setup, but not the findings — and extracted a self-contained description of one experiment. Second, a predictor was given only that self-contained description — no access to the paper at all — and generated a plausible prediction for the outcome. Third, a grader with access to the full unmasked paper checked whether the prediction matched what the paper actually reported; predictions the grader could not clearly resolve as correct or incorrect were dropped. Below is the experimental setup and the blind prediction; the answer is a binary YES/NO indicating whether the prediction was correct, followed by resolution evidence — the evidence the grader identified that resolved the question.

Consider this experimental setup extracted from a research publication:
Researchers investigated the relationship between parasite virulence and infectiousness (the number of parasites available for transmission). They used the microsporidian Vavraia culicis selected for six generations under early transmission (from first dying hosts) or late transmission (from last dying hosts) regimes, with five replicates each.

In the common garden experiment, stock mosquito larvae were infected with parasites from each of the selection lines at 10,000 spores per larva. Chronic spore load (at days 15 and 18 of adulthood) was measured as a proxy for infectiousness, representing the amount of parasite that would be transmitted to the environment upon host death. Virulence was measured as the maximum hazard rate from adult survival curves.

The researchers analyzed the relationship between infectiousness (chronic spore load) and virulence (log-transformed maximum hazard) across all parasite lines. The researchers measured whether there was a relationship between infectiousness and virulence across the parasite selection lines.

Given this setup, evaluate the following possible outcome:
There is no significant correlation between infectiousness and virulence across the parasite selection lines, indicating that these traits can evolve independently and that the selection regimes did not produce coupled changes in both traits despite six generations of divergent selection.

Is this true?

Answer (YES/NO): NO